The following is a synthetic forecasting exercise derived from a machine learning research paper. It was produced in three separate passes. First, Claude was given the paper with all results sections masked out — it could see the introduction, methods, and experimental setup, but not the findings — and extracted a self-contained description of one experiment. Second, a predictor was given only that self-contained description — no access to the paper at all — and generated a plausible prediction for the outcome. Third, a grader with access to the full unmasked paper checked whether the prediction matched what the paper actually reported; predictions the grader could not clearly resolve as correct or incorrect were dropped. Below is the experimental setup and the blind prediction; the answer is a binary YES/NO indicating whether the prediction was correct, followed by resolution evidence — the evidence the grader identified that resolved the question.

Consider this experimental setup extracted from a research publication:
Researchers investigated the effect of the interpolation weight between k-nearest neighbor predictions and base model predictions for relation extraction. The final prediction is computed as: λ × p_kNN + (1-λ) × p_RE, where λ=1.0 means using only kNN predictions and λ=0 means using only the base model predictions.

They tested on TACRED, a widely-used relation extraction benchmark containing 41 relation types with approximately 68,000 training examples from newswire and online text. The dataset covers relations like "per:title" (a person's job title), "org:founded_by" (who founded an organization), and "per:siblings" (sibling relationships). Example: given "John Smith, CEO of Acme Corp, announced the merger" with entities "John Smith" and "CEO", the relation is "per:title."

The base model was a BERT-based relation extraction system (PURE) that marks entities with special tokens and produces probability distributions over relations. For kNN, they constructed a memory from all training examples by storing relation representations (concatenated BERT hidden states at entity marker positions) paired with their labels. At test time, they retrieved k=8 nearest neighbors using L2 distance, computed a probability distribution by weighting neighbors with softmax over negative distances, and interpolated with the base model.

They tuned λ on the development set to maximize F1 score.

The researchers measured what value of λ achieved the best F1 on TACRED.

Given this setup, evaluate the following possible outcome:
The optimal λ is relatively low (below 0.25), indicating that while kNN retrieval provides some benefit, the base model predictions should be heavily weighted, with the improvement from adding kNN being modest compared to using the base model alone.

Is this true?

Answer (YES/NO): NO